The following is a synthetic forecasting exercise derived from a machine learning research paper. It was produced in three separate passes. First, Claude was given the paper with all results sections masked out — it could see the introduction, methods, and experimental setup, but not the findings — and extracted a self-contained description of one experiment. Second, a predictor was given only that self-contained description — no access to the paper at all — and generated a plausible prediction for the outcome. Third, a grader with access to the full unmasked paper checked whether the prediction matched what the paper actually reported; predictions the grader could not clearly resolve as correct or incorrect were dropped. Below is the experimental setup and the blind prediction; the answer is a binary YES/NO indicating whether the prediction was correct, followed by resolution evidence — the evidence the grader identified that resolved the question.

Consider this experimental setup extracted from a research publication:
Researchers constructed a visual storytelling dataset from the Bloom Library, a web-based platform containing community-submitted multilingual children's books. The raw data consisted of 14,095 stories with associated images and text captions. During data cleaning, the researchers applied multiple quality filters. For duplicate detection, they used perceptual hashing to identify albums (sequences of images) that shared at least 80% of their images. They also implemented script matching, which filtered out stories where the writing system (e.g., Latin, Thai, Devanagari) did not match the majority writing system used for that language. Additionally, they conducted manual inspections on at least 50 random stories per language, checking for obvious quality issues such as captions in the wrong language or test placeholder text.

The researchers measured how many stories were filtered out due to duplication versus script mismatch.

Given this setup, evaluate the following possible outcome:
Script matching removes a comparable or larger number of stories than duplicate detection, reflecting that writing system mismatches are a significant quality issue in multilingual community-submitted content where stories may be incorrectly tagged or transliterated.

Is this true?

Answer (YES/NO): NO